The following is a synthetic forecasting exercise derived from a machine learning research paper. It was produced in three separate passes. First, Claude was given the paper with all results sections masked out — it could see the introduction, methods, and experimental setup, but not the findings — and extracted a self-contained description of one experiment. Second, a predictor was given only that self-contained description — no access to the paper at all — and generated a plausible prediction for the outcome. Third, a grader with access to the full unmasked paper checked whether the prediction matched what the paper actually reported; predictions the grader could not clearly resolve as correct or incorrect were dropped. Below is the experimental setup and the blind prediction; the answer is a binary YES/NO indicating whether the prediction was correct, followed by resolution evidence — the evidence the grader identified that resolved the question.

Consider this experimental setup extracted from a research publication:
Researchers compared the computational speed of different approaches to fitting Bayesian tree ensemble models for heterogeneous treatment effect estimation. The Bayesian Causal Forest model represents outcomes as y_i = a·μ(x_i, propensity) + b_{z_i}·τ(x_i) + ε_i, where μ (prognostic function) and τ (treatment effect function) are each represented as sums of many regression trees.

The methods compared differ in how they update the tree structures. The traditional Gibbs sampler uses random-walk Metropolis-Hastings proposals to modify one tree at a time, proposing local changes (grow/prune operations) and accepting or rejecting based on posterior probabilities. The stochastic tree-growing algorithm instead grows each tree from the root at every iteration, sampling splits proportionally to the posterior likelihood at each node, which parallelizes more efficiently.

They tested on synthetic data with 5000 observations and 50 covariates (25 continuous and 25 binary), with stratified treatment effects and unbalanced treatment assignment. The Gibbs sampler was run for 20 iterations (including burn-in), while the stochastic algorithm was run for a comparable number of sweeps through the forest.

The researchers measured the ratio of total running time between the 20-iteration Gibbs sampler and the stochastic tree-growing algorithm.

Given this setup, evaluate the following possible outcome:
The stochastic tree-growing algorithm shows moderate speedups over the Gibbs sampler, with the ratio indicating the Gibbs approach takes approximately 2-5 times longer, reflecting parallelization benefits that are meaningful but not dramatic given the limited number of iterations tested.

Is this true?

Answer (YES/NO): NO